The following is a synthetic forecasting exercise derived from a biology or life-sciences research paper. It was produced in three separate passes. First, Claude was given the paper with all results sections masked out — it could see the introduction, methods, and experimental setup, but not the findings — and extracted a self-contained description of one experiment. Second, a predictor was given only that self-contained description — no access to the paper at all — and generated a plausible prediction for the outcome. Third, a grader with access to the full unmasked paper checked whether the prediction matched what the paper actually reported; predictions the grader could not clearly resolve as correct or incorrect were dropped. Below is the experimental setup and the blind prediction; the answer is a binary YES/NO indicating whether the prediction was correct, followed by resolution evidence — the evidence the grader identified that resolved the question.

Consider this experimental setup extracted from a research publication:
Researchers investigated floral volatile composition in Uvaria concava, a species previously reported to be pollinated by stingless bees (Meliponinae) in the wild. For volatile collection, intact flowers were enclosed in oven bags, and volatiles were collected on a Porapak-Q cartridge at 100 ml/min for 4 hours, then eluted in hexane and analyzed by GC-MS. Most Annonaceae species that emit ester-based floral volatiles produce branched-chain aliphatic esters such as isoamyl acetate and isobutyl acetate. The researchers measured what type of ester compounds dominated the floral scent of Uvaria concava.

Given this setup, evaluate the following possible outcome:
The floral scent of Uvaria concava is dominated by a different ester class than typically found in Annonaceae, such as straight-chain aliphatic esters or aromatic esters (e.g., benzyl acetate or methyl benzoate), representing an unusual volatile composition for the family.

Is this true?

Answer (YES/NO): YES